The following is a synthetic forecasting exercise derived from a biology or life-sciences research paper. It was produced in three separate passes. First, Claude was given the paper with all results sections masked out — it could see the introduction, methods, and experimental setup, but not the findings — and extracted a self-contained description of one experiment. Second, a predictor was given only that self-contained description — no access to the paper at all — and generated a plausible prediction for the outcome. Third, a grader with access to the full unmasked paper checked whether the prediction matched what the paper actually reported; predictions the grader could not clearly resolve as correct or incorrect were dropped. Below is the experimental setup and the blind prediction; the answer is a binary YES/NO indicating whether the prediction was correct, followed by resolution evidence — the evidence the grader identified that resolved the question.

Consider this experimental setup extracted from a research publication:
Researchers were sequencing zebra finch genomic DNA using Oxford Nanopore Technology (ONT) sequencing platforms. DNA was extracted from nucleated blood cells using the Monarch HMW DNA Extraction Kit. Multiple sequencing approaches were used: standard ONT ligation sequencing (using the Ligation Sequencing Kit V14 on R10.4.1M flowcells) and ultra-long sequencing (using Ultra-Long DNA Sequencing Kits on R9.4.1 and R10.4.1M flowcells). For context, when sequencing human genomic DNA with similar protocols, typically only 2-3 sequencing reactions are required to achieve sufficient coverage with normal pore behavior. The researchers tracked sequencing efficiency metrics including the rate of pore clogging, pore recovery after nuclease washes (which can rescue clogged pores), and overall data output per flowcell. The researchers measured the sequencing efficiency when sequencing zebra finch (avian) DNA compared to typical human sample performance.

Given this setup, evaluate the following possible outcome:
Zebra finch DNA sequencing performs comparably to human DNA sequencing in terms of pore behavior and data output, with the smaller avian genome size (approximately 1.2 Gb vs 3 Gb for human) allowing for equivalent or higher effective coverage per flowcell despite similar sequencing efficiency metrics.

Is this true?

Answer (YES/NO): NO